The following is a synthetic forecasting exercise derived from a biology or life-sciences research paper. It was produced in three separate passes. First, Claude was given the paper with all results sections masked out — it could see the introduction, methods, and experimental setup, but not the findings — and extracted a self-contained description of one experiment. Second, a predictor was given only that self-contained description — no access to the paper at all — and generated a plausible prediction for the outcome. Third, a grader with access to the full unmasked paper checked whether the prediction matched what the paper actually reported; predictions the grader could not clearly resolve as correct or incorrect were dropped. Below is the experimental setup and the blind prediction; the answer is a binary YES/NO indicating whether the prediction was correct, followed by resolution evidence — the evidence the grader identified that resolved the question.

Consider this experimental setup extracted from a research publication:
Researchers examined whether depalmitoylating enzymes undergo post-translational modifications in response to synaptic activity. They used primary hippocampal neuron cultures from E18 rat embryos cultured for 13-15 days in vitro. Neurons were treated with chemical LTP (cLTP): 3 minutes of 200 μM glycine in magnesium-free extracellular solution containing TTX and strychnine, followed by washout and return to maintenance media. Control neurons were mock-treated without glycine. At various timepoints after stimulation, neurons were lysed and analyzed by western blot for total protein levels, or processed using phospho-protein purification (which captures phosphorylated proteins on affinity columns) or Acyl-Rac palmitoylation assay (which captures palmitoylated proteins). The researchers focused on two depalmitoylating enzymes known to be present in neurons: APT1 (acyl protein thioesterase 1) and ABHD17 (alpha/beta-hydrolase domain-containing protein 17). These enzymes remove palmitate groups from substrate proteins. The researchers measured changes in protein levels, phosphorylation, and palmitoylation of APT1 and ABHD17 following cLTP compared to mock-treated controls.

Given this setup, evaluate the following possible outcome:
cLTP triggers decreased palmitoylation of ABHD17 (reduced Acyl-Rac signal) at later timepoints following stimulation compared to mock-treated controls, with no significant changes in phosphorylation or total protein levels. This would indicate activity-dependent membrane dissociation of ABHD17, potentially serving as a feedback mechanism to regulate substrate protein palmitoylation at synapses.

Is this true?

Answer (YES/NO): NO